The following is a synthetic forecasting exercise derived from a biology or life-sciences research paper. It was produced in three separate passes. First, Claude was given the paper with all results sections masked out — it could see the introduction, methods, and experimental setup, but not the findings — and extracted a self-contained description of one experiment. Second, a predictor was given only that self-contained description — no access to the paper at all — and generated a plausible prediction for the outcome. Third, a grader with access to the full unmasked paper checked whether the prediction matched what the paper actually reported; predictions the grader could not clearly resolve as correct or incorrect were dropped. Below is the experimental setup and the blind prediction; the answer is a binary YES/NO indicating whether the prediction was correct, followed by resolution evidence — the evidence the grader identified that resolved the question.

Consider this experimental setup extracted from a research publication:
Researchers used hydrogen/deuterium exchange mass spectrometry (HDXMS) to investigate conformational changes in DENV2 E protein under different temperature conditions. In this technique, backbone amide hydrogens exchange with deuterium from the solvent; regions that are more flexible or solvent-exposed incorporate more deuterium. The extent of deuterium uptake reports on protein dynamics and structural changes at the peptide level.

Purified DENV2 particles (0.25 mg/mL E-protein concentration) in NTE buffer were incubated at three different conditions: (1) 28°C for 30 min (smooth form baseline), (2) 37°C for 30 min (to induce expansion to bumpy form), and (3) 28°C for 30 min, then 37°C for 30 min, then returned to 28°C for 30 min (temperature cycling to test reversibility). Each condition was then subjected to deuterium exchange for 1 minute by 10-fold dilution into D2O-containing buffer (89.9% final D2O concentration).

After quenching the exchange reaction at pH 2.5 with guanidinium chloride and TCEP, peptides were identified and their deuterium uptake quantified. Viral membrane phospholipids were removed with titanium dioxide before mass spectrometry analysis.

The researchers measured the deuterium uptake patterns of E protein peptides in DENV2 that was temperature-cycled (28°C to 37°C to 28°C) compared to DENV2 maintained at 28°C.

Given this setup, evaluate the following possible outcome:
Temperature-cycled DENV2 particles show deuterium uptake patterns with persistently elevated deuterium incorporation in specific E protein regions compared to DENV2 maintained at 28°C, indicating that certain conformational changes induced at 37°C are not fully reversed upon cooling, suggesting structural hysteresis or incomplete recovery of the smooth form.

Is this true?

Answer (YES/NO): YES